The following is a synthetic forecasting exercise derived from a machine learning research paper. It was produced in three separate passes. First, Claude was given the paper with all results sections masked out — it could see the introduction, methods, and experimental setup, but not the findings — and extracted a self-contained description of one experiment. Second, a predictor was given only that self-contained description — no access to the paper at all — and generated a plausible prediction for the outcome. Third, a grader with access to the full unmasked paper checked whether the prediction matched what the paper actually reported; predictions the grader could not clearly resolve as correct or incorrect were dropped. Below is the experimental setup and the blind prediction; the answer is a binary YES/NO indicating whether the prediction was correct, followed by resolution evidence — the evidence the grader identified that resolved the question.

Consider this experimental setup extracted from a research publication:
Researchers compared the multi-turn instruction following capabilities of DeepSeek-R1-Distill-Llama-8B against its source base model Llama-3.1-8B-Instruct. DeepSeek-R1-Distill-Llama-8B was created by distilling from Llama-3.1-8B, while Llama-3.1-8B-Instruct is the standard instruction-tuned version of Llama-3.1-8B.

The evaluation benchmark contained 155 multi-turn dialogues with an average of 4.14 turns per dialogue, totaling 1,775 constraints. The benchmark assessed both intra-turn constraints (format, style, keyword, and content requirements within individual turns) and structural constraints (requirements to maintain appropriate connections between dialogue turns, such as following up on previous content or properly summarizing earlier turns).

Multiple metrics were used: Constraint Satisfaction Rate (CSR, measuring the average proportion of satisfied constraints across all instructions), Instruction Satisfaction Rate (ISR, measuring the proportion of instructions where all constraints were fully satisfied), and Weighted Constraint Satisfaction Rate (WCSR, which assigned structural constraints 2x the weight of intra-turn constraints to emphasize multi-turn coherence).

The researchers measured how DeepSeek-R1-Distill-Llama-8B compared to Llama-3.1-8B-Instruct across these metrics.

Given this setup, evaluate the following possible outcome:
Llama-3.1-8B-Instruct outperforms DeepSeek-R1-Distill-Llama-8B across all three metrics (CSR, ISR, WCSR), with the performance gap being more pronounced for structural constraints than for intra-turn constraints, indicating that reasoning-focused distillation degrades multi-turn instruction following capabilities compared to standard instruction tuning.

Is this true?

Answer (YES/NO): NO